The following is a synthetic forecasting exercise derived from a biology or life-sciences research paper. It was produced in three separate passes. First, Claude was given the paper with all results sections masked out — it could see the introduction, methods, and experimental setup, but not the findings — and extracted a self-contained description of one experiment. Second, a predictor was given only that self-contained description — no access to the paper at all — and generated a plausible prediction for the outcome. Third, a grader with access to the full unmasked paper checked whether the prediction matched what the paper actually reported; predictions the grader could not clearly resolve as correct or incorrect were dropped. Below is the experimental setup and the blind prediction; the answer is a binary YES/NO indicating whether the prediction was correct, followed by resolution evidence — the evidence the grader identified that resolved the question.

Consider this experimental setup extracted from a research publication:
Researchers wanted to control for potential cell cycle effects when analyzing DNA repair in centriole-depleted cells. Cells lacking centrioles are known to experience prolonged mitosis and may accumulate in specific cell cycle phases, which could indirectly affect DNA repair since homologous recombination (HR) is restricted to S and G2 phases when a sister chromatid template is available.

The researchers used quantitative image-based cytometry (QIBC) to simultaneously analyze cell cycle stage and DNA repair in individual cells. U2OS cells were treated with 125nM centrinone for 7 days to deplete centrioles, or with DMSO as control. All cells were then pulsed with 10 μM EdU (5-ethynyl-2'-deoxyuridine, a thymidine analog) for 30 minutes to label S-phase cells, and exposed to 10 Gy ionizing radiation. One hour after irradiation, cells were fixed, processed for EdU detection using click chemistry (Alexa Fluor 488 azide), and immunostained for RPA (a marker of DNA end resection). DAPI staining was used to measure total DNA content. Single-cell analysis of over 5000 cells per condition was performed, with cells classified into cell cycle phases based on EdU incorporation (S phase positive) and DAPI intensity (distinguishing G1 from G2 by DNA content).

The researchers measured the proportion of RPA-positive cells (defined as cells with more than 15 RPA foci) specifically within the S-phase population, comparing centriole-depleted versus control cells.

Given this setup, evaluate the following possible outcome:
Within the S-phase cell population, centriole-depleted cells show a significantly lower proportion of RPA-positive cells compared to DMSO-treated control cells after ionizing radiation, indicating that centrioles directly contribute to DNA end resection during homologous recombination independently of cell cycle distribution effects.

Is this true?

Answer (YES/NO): YES